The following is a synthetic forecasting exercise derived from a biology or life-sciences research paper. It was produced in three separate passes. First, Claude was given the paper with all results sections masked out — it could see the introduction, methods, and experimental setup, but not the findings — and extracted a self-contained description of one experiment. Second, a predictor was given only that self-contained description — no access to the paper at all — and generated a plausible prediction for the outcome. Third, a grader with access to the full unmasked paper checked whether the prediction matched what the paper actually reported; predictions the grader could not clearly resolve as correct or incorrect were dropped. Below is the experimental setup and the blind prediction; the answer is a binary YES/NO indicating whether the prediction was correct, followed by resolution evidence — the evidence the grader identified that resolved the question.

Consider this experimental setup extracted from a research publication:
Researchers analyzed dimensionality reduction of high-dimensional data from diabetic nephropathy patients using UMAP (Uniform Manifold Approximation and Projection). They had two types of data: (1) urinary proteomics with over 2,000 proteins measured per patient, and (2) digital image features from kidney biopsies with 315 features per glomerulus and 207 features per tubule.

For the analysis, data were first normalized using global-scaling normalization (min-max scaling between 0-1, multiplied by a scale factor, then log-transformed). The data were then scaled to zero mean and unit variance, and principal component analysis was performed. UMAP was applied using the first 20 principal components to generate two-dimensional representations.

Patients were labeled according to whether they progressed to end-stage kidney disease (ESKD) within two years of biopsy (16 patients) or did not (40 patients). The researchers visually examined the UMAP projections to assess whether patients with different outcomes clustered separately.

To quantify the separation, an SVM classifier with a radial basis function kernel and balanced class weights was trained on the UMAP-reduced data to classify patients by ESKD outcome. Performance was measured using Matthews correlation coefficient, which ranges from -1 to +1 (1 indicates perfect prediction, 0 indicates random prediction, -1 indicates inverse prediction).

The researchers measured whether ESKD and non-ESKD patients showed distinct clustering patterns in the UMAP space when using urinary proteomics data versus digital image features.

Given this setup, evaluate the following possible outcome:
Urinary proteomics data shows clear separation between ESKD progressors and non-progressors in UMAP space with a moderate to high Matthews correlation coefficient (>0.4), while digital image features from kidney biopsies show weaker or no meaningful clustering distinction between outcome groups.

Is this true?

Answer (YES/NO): NO